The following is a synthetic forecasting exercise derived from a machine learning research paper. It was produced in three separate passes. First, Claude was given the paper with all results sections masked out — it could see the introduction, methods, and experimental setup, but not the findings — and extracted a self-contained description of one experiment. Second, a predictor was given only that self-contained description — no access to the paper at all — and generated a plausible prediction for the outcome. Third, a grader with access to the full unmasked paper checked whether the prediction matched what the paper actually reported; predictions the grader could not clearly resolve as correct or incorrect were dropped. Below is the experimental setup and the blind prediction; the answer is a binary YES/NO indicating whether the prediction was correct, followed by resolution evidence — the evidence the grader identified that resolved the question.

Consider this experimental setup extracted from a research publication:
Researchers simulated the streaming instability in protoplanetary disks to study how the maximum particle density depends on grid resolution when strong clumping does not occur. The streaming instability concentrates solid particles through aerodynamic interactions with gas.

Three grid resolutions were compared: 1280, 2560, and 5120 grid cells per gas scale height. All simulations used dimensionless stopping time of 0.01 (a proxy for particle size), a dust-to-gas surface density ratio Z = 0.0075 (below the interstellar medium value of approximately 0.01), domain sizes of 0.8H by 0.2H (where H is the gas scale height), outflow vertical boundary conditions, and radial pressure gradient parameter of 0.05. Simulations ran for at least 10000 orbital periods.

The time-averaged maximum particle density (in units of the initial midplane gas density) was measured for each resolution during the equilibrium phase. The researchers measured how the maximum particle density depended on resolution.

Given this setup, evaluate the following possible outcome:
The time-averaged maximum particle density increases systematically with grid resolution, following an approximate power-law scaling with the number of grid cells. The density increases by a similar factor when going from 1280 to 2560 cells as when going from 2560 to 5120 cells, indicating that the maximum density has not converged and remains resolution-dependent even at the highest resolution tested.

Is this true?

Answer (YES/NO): NO